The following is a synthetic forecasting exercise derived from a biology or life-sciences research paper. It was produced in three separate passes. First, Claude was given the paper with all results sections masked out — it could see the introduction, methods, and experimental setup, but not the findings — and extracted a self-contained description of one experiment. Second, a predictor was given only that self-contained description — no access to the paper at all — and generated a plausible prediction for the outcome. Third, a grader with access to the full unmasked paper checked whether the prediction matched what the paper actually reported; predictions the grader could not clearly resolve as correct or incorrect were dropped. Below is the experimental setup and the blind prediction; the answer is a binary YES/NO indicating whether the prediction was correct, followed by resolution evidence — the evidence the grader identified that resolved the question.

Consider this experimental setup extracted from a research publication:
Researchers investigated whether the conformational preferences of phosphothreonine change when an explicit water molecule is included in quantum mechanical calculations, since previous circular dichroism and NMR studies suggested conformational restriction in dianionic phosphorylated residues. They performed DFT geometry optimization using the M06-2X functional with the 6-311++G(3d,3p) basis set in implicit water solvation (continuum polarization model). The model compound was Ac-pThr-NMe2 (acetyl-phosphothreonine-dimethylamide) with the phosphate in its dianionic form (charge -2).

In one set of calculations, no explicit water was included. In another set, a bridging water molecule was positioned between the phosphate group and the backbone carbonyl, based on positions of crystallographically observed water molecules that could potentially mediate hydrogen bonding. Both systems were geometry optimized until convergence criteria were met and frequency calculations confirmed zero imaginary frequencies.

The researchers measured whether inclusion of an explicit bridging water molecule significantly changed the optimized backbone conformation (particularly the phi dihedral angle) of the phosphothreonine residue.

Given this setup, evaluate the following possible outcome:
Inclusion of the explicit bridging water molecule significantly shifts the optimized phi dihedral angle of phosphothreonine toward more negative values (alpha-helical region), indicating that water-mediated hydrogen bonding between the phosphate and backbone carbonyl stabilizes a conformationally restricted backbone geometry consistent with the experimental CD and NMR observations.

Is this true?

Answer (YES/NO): NO